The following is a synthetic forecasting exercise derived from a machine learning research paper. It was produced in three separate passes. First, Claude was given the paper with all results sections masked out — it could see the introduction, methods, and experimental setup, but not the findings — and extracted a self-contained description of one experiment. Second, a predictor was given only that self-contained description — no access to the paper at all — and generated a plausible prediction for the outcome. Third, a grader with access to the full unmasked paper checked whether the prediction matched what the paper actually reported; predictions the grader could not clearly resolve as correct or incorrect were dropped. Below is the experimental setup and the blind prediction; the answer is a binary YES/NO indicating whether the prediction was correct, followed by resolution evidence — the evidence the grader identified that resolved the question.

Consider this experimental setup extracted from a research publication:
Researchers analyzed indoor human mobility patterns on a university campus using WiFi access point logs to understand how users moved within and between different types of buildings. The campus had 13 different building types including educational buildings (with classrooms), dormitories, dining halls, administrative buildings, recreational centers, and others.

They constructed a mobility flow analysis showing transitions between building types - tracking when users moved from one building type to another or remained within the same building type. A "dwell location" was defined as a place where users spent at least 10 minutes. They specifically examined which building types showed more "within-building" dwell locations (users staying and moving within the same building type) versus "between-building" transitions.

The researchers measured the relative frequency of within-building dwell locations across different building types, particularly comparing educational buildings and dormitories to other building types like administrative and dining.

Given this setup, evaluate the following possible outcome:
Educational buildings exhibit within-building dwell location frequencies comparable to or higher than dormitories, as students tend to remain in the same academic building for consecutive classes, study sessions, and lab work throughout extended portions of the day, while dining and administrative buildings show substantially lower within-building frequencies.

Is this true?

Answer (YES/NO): YES